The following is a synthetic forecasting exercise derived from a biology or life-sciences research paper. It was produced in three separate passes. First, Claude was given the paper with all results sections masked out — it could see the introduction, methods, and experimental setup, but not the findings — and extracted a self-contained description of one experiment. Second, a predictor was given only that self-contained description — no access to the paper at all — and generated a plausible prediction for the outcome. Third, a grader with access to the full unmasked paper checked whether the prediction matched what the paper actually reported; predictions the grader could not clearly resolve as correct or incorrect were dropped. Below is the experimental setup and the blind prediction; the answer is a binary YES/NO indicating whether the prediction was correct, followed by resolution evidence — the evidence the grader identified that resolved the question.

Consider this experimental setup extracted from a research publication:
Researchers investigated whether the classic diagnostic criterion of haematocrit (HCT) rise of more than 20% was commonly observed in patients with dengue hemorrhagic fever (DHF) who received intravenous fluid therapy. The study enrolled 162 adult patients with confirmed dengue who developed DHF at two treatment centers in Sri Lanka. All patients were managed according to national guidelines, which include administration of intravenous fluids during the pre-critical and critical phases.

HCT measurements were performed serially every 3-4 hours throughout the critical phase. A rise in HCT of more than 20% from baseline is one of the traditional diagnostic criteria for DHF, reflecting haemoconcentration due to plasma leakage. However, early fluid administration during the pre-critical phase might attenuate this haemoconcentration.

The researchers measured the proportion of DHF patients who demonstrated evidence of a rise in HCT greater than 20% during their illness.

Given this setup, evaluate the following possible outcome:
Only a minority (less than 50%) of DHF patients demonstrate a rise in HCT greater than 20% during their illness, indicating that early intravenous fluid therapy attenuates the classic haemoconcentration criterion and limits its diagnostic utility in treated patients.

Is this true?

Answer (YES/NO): YES